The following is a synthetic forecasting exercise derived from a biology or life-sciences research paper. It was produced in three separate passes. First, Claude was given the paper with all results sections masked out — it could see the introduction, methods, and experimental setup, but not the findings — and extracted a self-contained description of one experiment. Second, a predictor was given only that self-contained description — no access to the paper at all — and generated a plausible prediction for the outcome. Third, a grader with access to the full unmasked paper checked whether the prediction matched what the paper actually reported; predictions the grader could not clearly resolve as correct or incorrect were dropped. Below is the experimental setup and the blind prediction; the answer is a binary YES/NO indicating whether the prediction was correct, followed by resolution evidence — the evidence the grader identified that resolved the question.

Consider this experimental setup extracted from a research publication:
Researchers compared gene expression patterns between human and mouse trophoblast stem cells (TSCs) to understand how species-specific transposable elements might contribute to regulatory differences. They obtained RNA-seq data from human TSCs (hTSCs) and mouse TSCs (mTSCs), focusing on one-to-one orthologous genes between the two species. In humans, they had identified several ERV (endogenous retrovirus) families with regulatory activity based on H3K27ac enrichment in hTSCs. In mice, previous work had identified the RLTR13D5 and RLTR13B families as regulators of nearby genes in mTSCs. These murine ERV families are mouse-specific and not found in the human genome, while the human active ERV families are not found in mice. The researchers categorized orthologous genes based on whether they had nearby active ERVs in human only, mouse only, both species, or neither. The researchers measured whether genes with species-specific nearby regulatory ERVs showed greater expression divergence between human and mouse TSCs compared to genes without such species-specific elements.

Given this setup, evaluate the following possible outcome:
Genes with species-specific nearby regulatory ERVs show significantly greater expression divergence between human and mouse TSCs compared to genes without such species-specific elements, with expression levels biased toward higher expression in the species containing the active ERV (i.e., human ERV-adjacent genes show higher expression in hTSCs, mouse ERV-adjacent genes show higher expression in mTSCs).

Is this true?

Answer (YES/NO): YES